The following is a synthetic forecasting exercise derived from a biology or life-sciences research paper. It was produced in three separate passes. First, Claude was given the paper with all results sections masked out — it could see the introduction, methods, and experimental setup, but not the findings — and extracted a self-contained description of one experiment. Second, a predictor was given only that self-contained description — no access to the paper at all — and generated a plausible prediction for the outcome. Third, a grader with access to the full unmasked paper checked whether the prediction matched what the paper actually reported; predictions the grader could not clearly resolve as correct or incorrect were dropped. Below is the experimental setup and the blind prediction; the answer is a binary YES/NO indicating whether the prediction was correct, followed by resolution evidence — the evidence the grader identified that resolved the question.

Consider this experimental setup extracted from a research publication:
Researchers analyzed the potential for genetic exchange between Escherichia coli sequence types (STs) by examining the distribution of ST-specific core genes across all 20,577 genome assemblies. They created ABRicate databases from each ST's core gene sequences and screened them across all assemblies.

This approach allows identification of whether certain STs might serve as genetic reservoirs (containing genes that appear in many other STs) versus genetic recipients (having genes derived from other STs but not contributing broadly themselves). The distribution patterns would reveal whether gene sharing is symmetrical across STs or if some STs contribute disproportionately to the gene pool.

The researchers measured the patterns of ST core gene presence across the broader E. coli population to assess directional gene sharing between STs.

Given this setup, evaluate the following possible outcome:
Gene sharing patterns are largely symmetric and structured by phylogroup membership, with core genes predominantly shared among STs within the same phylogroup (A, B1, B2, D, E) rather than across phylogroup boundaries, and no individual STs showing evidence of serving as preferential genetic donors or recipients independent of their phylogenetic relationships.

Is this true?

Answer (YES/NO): NO